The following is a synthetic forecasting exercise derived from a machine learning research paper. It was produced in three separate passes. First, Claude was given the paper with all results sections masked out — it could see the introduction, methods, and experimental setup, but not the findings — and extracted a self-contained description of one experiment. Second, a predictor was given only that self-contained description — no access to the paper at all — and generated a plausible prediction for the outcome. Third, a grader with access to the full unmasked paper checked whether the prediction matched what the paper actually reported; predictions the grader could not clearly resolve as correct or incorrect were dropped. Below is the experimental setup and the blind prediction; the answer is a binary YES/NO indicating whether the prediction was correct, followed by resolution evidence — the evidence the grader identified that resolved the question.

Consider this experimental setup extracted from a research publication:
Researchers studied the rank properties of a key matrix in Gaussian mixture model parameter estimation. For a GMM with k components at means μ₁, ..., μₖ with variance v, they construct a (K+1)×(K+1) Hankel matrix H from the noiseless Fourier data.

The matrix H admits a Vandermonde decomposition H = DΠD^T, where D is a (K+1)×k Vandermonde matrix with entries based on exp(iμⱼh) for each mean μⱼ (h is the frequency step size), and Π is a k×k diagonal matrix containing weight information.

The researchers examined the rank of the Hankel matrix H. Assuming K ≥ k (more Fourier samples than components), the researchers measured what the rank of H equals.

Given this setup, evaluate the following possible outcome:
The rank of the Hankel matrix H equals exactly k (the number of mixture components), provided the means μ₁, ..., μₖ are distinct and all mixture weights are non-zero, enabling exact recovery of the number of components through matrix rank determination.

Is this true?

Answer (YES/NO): YES